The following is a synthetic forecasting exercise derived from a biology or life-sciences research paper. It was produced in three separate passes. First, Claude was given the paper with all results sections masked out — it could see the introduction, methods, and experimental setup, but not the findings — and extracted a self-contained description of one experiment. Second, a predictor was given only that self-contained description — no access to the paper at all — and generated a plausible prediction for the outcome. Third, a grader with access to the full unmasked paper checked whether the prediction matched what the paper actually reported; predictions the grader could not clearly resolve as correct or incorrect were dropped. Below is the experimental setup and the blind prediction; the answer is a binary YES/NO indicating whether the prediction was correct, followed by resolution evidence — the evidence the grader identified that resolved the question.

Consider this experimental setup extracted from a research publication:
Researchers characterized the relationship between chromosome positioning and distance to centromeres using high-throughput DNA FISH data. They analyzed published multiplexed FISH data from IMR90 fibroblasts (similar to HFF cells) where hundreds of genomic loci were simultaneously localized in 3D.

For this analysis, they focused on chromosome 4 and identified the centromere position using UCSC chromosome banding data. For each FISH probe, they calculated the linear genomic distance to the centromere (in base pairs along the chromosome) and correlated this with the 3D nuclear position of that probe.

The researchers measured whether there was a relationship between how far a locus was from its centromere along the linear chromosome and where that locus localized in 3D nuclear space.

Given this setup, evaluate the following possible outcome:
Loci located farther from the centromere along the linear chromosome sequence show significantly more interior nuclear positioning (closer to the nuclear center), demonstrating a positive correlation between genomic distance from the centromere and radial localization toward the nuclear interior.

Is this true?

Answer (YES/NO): NO